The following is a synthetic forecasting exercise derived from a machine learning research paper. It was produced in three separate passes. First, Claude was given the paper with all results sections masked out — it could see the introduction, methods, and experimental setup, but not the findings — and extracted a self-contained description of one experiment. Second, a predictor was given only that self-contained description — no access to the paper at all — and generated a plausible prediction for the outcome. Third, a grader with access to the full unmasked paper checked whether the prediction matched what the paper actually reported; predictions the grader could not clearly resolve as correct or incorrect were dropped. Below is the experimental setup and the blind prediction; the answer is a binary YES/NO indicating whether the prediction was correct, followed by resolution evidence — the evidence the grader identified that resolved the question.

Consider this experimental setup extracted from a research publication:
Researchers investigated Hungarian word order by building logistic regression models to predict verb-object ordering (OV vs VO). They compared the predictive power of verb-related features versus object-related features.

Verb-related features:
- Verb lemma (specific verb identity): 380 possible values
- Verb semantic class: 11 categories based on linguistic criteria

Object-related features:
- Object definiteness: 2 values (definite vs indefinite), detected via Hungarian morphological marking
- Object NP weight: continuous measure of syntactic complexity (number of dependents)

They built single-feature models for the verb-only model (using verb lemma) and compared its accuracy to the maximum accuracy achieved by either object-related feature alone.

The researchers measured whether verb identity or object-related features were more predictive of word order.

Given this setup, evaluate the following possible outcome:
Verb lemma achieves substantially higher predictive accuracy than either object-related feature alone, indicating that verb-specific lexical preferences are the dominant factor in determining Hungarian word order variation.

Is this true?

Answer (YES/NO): YES